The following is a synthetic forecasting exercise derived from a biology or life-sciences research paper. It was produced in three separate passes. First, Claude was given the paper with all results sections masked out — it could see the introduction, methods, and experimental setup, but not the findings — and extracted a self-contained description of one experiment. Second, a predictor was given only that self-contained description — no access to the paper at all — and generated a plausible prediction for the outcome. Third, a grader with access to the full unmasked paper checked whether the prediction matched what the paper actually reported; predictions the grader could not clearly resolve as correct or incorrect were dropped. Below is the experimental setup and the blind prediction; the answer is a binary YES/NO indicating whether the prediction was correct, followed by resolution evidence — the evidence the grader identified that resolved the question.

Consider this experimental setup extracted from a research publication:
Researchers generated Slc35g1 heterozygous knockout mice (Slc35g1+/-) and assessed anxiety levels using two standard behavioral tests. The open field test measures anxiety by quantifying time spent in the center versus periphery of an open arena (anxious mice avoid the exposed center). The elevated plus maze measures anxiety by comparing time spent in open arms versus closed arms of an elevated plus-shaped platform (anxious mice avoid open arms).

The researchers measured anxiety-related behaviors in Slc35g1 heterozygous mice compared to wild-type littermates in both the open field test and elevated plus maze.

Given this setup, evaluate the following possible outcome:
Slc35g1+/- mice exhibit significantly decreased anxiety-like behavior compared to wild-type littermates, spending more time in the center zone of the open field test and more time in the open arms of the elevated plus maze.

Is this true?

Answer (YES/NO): NO